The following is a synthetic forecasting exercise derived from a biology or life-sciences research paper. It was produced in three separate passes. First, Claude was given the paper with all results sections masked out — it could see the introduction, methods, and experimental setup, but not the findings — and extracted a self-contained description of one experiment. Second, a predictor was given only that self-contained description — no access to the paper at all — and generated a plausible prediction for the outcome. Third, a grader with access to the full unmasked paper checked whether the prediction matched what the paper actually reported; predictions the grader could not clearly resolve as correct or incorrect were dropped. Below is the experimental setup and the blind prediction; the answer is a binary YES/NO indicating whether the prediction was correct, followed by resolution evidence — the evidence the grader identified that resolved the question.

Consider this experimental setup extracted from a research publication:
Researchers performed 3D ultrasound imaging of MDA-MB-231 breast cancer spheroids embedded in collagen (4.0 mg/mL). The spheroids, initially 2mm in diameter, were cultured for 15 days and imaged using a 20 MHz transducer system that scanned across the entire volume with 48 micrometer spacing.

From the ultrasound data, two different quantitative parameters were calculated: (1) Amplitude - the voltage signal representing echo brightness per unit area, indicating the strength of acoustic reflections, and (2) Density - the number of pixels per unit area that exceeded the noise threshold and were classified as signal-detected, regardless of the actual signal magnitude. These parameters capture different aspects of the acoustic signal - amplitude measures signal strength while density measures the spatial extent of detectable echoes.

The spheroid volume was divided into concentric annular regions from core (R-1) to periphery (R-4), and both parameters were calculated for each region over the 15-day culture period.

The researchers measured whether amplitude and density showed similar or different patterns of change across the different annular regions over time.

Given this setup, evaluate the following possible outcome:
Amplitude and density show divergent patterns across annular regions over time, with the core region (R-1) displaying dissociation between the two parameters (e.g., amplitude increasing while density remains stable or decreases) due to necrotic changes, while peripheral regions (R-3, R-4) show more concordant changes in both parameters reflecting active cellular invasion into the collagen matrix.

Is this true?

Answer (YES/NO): NO